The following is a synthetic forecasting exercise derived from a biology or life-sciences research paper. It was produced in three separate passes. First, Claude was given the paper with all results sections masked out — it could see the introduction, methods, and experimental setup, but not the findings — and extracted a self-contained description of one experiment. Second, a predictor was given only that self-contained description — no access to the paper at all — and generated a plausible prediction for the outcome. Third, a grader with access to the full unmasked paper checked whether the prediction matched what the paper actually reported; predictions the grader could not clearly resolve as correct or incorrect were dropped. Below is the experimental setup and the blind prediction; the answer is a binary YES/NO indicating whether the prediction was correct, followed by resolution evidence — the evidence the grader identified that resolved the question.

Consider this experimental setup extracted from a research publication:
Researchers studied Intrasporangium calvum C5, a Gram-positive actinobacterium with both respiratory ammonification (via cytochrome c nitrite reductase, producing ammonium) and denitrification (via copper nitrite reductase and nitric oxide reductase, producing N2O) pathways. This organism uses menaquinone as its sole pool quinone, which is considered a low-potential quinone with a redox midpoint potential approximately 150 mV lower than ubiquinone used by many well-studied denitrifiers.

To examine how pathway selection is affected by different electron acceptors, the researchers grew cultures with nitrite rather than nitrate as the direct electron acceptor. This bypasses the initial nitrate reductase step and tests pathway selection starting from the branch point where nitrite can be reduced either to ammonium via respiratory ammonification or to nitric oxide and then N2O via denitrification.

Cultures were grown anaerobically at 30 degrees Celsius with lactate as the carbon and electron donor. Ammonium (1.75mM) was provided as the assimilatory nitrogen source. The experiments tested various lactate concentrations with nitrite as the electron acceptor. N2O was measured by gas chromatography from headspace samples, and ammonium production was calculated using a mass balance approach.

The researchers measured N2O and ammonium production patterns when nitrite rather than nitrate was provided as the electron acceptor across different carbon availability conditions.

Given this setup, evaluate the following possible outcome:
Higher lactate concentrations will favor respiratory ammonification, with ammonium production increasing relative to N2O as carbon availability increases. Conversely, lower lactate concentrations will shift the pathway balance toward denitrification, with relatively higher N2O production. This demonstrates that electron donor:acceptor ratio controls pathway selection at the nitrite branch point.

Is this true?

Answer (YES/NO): NO